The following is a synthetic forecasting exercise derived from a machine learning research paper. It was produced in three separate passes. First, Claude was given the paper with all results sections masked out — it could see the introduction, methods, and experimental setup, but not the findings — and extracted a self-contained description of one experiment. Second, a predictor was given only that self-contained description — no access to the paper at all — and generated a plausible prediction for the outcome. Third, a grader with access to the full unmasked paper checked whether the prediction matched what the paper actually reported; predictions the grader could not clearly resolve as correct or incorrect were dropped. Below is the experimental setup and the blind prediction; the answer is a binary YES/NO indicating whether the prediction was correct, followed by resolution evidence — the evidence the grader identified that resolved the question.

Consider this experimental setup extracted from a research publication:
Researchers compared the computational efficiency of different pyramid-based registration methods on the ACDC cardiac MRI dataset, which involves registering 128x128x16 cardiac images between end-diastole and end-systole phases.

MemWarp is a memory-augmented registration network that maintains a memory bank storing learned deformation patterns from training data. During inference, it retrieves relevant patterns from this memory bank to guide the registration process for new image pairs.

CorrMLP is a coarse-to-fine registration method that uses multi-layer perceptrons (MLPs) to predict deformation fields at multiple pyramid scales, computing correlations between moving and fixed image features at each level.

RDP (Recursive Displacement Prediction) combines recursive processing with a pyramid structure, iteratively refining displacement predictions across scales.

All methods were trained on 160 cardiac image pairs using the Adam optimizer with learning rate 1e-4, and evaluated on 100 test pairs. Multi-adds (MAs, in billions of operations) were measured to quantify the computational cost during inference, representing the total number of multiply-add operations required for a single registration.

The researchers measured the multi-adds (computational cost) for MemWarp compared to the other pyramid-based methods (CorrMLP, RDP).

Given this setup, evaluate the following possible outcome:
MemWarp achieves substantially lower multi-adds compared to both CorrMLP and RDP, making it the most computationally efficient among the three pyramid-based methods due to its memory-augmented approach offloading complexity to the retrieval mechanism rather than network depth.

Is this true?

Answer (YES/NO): NO